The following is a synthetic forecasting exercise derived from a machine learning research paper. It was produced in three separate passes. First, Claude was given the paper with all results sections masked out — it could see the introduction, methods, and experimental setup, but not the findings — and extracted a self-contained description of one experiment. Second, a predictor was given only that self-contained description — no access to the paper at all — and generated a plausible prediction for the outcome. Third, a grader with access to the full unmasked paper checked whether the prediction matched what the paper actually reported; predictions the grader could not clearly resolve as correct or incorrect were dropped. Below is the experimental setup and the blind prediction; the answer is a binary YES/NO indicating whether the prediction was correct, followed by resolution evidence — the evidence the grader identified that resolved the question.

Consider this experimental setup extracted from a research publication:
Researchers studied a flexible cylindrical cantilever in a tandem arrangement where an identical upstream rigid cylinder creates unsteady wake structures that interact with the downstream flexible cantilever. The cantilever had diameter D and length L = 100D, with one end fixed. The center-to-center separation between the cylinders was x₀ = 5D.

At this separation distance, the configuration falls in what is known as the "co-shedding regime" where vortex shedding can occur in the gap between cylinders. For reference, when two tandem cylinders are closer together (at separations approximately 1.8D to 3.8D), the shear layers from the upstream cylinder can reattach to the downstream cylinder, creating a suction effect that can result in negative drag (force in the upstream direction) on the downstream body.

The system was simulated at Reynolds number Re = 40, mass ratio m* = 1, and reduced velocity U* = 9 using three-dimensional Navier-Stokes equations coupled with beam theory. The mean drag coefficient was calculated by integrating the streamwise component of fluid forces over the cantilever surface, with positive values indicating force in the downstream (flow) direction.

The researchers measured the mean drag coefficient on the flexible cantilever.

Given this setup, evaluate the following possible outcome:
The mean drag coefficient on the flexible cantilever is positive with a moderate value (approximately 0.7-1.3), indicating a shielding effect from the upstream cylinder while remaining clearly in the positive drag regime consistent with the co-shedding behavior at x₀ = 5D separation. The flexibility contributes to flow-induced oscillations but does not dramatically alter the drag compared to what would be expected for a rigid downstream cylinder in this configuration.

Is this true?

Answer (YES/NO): NO